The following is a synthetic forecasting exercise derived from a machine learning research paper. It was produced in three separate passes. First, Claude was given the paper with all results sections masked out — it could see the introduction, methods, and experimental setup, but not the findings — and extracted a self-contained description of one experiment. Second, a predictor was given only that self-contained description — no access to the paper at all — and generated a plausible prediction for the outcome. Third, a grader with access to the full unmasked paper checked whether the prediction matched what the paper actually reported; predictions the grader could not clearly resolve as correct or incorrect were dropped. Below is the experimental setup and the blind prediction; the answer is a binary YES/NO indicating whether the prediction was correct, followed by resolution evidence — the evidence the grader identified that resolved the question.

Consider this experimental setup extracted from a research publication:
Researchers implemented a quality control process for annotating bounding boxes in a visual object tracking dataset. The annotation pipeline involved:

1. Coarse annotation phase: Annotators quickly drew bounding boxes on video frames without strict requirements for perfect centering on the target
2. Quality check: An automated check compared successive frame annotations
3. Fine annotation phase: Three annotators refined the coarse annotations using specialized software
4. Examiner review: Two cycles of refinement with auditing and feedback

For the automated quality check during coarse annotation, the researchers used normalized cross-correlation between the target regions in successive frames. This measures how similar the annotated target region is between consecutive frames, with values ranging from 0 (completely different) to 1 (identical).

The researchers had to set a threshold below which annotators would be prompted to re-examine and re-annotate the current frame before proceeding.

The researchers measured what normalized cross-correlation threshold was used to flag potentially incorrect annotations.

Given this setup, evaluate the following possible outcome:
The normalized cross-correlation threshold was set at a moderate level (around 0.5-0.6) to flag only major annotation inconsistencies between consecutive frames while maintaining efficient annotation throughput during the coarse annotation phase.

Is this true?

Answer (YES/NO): NO